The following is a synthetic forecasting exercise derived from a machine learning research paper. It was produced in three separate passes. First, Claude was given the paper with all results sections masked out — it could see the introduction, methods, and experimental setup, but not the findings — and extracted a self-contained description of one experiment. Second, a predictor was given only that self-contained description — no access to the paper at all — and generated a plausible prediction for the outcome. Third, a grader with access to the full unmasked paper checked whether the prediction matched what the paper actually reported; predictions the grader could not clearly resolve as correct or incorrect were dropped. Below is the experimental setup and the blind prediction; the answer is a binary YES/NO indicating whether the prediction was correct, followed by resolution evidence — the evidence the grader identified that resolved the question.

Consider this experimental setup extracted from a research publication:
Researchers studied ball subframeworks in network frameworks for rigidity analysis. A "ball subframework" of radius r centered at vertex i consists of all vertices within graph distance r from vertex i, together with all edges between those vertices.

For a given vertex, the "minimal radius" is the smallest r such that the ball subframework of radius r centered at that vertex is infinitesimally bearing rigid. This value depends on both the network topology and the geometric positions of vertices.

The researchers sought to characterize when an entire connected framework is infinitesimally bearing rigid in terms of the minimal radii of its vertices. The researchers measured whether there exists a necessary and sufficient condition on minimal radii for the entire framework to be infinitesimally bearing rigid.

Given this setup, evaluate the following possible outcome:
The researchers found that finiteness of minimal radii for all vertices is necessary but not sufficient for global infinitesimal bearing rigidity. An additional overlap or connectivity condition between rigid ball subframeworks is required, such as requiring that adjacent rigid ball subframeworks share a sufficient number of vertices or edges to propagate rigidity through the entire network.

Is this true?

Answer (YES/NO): NO